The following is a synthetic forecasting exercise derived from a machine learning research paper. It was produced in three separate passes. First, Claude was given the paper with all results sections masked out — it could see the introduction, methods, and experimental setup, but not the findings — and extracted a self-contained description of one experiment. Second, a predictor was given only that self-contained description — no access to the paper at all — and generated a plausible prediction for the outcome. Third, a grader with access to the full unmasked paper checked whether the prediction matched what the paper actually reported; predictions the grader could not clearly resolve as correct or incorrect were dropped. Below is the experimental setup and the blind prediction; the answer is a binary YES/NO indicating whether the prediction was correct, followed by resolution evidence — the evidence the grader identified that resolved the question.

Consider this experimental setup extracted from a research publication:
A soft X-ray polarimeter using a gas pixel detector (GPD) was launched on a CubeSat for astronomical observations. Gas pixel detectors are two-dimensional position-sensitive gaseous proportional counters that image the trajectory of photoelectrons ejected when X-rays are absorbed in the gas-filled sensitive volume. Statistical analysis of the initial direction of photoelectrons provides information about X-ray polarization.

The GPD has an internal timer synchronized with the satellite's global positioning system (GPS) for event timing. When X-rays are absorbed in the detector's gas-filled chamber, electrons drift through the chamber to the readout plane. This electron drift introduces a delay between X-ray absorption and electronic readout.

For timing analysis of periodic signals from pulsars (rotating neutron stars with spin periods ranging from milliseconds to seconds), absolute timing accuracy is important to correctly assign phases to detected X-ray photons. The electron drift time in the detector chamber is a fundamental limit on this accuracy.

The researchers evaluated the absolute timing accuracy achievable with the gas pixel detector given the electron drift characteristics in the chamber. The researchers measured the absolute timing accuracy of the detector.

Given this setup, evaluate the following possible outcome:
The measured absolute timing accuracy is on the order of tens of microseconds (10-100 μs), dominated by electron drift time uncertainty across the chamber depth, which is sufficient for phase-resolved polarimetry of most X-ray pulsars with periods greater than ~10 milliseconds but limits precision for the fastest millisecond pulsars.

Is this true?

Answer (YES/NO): NO